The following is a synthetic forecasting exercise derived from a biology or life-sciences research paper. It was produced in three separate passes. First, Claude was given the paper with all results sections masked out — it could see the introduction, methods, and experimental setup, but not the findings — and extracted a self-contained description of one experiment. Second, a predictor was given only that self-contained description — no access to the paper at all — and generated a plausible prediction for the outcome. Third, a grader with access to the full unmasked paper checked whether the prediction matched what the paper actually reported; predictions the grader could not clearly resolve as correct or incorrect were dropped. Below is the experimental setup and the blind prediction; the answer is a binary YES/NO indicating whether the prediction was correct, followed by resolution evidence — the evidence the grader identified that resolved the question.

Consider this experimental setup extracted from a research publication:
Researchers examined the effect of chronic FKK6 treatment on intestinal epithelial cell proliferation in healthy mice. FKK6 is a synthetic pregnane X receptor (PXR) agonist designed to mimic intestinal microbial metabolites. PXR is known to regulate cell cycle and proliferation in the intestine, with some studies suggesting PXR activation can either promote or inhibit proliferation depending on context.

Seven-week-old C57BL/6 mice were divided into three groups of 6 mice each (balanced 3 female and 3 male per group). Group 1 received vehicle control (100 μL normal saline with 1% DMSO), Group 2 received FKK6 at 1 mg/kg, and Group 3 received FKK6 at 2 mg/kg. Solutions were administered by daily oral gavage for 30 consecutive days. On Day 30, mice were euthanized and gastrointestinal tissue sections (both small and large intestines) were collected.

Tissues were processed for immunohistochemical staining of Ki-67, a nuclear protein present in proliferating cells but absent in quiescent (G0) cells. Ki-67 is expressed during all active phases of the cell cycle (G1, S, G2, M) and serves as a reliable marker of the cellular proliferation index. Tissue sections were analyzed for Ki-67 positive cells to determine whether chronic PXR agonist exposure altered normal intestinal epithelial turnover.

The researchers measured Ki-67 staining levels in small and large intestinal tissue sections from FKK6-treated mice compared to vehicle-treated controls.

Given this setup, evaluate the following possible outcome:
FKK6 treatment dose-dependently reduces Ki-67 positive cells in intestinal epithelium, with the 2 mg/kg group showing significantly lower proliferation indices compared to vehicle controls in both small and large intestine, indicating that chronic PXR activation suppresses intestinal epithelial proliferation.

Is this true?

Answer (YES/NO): NO